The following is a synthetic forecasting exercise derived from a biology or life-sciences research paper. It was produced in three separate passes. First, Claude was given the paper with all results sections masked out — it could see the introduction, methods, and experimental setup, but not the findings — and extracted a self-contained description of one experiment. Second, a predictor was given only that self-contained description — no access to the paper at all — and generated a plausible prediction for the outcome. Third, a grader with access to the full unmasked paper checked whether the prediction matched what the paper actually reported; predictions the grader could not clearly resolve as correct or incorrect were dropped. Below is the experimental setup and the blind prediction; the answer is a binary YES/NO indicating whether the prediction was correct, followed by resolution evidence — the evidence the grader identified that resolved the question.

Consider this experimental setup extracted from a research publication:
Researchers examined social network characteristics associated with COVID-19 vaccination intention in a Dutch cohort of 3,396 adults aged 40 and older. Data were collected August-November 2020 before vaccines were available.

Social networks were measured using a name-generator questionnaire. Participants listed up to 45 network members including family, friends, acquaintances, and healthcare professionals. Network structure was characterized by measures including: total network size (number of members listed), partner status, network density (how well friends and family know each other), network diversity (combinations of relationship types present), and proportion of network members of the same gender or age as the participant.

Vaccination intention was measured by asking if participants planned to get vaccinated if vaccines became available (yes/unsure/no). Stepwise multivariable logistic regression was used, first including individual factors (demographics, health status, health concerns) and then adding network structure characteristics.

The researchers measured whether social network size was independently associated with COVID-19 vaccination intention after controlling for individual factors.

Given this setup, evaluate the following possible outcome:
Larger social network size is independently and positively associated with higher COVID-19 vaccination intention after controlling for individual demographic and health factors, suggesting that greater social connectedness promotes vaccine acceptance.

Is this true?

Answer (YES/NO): YES